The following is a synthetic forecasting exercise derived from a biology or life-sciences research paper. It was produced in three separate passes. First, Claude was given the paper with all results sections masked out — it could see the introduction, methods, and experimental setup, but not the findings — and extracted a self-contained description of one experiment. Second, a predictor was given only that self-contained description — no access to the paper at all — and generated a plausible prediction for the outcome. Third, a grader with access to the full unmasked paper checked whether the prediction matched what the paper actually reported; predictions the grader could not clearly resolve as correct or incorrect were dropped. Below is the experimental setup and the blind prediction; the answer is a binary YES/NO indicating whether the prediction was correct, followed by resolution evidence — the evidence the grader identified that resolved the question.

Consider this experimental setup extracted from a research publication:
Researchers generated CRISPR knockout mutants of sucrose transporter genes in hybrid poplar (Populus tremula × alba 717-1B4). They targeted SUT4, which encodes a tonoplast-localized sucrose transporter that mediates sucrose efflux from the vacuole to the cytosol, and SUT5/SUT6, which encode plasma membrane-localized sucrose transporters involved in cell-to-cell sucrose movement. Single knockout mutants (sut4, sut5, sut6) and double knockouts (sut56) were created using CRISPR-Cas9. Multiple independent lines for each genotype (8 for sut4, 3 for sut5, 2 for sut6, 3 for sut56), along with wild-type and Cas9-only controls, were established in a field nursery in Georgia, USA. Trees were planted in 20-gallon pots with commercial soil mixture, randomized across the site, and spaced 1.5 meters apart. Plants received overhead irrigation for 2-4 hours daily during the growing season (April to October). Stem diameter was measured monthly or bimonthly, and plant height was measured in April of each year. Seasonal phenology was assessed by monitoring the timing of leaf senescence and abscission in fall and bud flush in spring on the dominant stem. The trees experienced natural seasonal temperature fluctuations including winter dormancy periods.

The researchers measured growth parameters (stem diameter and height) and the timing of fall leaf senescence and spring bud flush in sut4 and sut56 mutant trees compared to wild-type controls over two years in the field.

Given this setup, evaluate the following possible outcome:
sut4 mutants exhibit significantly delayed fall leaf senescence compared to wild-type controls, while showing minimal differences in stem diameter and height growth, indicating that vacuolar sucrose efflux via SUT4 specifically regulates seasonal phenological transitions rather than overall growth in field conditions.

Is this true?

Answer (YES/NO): NO